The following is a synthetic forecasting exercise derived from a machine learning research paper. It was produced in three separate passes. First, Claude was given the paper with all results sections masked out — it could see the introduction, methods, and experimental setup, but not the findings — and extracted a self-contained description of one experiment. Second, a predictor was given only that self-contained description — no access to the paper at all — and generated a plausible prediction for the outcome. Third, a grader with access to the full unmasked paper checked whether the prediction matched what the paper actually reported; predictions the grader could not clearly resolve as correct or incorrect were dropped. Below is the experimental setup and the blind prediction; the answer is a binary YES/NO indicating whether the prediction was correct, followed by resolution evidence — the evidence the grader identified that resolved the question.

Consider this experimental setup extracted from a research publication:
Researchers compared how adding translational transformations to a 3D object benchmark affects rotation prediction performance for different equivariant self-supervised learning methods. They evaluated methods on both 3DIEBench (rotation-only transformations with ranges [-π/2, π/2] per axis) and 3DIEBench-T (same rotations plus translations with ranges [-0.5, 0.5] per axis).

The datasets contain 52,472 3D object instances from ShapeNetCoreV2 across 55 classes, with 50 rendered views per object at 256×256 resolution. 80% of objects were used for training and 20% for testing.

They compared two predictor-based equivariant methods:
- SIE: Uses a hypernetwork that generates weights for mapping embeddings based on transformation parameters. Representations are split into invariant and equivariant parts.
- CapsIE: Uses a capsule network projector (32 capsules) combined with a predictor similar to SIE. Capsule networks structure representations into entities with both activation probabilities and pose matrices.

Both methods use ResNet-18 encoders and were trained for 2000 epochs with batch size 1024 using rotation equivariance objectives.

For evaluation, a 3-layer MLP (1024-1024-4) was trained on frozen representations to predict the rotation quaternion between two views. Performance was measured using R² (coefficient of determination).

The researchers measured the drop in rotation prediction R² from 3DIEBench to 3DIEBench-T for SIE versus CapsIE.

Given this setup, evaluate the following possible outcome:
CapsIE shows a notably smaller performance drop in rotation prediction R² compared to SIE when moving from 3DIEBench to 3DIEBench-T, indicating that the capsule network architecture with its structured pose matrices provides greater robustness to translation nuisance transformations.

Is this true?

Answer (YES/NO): YES